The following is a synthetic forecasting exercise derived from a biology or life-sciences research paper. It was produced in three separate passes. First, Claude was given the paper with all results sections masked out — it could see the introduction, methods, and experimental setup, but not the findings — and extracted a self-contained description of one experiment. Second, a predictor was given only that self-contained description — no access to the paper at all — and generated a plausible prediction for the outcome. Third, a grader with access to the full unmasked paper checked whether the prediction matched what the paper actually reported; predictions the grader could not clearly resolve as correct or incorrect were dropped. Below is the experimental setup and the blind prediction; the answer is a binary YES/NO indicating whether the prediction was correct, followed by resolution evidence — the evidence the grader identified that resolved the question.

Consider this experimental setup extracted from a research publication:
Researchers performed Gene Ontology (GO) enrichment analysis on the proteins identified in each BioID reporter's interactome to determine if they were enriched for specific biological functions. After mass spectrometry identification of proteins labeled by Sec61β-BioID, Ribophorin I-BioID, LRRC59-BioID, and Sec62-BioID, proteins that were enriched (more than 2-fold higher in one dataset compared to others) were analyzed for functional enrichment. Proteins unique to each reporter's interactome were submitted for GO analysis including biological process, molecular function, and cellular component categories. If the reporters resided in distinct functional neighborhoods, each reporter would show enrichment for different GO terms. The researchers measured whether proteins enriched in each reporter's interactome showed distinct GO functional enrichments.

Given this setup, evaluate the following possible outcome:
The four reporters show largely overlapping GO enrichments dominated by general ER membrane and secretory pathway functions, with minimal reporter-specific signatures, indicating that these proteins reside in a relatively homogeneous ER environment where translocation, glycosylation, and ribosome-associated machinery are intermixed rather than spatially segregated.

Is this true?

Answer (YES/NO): NO